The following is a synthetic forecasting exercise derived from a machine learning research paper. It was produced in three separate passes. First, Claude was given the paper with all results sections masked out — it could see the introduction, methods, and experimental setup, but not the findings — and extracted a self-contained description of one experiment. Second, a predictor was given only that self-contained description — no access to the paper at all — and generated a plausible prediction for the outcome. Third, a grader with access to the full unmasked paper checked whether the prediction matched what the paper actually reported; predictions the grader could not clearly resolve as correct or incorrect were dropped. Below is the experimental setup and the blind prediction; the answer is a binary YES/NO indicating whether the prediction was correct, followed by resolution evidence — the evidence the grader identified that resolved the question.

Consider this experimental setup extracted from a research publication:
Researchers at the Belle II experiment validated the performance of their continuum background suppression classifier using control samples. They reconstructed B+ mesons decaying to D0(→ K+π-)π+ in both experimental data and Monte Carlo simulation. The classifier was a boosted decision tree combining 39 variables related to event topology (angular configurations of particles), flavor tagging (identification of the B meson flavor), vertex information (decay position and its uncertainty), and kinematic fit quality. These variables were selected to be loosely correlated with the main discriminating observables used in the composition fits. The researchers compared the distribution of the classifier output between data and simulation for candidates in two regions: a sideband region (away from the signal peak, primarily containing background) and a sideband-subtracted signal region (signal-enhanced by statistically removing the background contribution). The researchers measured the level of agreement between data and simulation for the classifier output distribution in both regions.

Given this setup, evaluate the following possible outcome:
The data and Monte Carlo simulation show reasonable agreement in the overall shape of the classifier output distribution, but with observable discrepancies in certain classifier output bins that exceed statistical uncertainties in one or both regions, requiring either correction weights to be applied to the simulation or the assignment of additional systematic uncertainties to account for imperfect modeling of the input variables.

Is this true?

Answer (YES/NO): NO